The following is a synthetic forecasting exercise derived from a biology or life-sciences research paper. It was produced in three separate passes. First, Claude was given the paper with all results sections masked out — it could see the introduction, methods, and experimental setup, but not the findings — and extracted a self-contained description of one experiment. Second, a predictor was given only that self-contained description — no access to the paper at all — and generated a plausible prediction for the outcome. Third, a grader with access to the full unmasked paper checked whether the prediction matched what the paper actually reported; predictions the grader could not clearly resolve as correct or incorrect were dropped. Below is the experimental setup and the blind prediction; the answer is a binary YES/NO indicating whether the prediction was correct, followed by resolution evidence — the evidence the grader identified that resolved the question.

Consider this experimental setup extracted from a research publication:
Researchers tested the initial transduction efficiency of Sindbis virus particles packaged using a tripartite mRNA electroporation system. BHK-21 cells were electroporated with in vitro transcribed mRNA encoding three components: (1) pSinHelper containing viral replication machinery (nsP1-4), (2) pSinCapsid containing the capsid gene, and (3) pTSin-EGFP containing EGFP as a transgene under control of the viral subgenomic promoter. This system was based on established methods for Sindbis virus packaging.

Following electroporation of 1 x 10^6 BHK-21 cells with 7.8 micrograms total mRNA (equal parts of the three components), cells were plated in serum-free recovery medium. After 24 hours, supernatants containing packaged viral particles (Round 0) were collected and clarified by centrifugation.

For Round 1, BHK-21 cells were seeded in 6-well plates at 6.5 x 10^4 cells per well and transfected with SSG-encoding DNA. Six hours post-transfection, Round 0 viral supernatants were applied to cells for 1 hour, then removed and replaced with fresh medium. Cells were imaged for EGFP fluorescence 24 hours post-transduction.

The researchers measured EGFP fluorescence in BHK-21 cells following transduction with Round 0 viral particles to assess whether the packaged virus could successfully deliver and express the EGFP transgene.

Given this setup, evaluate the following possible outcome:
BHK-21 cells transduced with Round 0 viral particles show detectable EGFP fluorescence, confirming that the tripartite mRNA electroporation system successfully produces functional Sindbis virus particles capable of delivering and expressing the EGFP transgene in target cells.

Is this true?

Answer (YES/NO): YES